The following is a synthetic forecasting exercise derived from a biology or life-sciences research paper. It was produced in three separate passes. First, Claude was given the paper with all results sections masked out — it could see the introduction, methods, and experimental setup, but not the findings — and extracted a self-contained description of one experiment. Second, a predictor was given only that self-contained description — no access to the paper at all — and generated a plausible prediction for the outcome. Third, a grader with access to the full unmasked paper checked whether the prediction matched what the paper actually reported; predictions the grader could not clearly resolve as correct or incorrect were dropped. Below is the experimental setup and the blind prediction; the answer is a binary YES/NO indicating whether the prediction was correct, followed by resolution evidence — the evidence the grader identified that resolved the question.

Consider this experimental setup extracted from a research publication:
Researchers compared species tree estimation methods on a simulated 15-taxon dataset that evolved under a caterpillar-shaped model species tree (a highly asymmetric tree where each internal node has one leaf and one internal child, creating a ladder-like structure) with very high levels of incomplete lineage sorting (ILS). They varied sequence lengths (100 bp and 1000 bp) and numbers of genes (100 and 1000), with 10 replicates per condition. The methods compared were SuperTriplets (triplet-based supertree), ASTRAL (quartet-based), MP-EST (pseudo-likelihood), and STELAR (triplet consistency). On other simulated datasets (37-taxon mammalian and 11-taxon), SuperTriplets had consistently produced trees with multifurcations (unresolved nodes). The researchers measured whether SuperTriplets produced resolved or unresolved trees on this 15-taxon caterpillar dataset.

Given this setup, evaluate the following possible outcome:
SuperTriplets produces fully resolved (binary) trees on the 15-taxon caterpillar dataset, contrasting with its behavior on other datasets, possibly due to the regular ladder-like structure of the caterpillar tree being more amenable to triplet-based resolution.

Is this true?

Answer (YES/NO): YES